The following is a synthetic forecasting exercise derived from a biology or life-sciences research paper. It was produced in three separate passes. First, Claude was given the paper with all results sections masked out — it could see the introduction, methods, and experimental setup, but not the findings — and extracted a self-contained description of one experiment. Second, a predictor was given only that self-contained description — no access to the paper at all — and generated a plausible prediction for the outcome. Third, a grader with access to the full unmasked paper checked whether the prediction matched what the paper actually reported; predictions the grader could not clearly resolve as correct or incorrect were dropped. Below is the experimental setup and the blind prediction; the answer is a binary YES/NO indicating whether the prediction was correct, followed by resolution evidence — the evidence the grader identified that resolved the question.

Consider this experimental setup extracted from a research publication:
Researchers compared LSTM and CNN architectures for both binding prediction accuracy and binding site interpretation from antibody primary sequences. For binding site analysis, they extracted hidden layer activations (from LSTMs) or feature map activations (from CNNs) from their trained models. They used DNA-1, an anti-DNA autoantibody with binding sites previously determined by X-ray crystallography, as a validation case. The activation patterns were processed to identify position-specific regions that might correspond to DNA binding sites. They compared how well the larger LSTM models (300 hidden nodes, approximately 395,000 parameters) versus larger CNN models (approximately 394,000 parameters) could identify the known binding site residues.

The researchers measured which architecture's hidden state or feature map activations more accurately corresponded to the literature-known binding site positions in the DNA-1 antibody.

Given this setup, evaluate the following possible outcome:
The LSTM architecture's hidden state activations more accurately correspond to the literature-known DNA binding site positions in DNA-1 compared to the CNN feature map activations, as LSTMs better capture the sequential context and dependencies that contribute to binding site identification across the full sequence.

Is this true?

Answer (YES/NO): YES